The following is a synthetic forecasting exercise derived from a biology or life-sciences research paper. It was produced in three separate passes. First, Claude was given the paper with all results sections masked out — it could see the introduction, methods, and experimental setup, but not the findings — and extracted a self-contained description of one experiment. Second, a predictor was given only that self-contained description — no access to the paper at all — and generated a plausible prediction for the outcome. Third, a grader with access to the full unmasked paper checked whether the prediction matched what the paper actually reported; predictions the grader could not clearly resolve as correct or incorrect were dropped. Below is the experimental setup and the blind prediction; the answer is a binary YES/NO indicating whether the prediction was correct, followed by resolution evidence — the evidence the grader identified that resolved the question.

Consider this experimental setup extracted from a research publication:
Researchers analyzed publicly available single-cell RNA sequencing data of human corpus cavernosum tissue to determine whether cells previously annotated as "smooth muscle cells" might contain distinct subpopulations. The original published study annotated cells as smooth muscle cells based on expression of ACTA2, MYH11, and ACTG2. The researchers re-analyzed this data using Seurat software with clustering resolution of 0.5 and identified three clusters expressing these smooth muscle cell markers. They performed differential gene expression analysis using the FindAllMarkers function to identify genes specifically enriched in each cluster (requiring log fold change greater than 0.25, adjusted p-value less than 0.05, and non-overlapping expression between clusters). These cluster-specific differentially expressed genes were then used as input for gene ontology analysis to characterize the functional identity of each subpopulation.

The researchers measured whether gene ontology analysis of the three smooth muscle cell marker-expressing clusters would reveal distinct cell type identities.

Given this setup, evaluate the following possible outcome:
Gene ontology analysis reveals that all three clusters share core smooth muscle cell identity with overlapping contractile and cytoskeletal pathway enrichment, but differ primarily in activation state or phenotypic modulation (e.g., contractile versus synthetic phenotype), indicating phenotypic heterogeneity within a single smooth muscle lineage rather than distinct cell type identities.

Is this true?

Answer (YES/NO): NO